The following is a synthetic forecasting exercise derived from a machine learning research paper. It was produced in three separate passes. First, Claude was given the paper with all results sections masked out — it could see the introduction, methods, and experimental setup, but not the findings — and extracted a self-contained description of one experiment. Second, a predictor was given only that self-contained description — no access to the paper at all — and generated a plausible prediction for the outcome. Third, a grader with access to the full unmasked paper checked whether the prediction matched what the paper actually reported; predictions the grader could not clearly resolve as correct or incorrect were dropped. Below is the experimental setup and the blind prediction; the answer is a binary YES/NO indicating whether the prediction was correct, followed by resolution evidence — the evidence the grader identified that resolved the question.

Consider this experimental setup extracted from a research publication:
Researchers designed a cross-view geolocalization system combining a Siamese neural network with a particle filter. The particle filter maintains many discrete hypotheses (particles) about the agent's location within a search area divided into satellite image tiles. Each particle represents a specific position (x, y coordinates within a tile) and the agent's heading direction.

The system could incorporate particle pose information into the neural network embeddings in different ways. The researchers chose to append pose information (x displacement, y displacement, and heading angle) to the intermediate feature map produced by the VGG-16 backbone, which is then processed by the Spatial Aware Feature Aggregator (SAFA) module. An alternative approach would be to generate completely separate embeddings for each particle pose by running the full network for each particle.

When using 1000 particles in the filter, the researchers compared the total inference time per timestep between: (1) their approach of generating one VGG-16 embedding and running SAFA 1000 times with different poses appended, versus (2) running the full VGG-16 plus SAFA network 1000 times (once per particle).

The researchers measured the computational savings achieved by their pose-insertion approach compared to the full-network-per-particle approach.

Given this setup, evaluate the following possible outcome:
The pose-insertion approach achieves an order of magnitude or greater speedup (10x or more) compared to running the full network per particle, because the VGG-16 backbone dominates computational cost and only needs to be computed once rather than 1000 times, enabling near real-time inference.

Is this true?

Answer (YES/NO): YES